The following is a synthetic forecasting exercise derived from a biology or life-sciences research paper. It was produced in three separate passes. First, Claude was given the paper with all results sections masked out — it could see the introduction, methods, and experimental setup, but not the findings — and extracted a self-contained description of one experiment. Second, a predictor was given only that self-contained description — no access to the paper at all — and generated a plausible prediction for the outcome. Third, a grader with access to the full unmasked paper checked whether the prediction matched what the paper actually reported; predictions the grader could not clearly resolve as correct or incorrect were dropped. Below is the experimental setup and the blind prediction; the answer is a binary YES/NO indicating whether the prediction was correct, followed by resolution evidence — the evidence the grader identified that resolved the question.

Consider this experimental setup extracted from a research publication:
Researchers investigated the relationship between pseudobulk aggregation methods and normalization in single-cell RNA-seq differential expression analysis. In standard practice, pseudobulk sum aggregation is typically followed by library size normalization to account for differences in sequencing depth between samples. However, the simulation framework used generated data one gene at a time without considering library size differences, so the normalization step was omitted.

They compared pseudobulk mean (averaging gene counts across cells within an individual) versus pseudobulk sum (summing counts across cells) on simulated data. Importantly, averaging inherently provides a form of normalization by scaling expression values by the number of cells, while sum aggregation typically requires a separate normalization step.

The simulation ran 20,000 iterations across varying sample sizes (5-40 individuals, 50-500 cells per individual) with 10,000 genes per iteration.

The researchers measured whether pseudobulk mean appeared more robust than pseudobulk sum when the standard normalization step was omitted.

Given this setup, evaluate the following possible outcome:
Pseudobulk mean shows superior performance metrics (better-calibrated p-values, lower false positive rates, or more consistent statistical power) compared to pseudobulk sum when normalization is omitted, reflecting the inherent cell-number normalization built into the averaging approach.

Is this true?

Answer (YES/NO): YES